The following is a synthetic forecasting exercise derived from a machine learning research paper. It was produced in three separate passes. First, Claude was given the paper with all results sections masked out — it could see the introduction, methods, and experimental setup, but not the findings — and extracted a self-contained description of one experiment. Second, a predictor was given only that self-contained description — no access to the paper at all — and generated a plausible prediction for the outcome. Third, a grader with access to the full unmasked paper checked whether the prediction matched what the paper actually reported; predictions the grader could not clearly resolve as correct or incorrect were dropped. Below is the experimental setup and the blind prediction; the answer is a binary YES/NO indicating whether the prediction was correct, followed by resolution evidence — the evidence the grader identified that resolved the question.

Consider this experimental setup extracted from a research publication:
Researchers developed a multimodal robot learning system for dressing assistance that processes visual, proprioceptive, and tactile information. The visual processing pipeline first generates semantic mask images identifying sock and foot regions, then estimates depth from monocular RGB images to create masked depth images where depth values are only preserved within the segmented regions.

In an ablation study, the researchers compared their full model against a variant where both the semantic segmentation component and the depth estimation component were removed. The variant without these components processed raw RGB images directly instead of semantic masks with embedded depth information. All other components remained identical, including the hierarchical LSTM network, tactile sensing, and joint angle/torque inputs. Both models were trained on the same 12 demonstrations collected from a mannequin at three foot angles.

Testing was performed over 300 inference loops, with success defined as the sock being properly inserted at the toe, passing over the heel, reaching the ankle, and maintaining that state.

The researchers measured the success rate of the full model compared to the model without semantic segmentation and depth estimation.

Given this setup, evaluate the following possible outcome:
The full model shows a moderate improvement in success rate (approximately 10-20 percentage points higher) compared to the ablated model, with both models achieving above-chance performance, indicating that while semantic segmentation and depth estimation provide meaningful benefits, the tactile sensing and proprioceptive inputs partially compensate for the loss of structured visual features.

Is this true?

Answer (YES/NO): NO